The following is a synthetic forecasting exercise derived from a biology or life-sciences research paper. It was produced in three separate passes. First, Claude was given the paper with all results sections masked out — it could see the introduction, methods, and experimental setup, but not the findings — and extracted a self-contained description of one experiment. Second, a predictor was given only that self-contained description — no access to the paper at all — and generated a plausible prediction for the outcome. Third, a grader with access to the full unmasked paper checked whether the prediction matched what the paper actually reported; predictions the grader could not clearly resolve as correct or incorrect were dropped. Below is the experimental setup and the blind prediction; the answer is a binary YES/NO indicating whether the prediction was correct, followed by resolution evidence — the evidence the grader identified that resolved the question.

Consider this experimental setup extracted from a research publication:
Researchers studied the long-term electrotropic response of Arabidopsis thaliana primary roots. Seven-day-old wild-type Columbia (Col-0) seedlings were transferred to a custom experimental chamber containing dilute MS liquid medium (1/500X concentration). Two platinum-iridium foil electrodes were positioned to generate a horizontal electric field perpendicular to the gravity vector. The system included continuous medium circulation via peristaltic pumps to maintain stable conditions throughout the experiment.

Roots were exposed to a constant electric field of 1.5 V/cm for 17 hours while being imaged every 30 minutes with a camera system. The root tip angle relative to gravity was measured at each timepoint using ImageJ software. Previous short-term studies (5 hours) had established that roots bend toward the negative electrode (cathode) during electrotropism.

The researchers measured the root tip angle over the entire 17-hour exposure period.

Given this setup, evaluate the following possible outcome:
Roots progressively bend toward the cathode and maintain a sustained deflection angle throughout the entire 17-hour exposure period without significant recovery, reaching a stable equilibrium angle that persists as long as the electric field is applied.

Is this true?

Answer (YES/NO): NO